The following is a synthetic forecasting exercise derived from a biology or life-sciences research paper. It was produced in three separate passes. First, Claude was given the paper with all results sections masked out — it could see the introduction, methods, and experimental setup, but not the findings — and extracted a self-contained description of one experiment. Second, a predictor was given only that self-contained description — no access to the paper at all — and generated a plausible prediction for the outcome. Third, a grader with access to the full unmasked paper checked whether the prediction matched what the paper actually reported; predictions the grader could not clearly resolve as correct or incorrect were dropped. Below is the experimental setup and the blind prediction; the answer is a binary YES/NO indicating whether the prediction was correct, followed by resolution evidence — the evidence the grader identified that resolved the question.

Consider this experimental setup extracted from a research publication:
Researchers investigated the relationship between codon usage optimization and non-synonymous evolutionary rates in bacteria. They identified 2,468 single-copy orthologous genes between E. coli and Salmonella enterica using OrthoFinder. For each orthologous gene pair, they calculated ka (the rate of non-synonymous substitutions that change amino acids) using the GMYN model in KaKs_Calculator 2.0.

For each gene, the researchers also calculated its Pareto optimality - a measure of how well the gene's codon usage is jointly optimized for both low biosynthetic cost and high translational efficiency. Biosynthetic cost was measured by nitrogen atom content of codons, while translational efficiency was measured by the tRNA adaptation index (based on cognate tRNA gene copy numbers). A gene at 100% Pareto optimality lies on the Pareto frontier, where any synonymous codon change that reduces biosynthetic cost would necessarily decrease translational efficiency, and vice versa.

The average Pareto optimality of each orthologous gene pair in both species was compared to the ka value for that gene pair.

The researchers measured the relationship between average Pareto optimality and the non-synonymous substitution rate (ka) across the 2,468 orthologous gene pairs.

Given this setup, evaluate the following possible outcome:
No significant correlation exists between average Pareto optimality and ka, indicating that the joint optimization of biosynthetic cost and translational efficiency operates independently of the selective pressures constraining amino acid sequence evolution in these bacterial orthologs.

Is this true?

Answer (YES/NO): NO